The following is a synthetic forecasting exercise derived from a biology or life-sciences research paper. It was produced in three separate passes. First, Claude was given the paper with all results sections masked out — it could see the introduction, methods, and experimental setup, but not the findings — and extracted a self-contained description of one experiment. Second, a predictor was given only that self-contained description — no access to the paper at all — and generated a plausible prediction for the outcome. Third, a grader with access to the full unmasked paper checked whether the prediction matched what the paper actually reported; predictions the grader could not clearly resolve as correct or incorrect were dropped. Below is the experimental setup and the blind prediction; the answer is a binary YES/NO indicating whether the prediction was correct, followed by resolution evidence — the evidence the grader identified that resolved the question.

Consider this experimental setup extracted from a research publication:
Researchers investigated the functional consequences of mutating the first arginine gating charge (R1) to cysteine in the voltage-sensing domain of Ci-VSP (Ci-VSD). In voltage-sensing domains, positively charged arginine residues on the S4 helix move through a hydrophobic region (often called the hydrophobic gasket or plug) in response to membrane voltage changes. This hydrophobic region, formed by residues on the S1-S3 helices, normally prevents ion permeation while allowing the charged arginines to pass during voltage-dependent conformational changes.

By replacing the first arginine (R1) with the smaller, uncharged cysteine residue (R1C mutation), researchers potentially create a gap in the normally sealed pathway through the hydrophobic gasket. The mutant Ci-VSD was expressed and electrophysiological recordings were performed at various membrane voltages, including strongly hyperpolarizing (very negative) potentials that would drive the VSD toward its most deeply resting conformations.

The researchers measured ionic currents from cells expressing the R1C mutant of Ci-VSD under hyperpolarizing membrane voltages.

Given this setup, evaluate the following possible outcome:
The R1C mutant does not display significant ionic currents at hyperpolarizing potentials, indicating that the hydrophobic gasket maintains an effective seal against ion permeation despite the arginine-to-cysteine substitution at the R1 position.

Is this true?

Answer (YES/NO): NO